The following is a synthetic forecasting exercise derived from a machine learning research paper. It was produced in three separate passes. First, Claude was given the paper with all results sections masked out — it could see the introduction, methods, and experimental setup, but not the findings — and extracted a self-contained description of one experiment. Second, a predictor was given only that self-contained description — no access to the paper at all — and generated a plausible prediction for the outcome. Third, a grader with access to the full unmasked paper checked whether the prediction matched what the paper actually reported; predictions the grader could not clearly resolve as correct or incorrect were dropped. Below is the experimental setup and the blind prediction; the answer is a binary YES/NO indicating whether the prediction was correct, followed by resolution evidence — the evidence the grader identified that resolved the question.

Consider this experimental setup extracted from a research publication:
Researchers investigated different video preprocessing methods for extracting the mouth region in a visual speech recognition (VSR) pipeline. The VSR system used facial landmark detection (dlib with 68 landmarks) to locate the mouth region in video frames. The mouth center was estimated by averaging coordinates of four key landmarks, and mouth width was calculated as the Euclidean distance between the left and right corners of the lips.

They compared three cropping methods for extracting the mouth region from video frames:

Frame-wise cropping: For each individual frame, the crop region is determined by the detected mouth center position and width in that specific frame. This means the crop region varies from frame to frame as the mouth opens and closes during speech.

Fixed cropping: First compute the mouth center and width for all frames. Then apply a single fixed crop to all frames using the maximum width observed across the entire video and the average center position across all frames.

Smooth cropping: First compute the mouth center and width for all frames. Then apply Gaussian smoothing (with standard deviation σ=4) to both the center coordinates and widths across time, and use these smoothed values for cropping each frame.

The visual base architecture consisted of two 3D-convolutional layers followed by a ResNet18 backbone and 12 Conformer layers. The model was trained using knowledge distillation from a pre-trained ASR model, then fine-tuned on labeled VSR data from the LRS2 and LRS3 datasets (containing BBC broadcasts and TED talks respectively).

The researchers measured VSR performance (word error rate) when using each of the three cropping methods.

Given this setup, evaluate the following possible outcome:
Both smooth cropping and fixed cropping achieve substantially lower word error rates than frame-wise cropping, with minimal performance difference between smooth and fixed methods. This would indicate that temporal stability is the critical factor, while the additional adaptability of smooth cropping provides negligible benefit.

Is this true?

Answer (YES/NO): YES